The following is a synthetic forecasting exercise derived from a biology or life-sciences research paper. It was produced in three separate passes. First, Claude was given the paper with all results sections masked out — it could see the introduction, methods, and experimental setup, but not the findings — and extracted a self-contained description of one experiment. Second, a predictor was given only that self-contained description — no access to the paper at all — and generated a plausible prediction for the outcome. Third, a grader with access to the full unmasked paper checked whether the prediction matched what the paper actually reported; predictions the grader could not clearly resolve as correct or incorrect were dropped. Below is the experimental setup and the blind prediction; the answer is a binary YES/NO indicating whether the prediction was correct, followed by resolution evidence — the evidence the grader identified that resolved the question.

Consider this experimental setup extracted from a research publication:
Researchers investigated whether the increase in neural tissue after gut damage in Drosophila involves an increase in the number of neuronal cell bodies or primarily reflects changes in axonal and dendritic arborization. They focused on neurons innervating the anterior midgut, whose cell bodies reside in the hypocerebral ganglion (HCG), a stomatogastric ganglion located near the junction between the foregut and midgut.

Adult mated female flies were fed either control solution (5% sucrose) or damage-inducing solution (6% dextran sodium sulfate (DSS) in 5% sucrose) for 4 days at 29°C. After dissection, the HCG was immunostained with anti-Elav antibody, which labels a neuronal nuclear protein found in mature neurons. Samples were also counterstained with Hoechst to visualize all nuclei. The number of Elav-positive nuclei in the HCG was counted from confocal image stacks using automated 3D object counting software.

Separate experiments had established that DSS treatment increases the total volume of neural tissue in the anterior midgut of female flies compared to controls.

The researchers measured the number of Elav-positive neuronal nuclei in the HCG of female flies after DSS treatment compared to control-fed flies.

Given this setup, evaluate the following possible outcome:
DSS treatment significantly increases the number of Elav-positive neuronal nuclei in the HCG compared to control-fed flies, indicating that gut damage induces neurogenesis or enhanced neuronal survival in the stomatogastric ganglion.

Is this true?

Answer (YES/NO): NO